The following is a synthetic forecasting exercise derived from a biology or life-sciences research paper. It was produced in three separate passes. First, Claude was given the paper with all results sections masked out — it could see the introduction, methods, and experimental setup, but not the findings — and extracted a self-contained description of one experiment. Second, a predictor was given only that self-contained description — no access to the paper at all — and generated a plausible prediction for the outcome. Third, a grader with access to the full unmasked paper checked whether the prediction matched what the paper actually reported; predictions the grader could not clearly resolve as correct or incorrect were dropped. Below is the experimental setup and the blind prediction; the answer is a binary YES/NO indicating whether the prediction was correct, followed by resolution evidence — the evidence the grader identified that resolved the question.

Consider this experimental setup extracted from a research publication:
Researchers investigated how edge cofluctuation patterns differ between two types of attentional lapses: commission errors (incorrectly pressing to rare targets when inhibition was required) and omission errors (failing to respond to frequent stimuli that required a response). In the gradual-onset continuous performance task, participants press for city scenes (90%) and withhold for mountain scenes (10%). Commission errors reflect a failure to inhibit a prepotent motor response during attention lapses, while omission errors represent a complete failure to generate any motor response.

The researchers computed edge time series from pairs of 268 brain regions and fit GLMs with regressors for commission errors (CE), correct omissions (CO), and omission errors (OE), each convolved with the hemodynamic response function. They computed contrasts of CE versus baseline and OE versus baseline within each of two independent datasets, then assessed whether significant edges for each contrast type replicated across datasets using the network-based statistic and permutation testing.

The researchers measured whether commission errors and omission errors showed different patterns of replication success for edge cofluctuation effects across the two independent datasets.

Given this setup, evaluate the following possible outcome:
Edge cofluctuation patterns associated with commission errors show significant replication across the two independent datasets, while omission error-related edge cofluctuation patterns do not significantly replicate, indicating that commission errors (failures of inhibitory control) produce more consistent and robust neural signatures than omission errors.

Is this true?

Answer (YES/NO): NO